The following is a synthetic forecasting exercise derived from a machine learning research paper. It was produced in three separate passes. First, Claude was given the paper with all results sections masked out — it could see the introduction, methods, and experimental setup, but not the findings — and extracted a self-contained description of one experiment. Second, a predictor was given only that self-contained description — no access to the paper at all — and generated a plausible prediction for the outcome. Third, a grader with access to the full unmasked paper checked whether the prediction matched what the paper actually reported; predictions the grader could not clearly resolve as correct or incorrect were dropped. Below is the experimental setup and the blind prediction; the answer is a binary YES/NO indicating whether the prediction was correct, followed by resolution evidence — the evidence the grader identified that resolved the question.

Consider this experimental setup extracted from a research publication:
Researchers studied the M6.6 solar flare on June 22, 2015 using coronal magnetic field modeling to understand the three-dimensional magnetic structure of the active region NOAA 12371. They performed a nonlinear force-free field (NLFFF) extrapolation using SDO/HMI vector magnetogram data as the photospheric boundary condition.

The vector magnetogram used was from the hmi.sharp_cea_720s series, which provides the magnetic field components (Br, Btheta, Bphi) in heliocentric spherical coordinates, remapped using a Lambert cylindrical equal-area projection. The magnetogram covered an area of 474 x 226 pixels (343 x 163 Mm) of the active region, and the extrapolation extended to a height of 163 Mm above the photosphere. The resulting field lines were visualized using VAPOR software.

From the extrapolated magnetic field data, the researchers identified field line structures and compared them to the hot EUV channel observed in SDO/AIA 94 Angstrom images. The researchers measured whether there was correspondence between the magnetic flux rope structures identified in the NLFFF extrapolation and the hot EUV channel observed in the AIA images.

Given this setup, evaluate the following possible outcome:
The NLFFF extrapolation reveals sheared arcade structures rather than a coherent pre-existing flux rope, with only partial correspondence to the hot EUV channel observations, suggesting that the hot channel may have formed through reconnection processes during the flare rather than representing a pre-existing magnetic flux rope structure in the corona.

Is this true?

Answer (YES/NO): NO